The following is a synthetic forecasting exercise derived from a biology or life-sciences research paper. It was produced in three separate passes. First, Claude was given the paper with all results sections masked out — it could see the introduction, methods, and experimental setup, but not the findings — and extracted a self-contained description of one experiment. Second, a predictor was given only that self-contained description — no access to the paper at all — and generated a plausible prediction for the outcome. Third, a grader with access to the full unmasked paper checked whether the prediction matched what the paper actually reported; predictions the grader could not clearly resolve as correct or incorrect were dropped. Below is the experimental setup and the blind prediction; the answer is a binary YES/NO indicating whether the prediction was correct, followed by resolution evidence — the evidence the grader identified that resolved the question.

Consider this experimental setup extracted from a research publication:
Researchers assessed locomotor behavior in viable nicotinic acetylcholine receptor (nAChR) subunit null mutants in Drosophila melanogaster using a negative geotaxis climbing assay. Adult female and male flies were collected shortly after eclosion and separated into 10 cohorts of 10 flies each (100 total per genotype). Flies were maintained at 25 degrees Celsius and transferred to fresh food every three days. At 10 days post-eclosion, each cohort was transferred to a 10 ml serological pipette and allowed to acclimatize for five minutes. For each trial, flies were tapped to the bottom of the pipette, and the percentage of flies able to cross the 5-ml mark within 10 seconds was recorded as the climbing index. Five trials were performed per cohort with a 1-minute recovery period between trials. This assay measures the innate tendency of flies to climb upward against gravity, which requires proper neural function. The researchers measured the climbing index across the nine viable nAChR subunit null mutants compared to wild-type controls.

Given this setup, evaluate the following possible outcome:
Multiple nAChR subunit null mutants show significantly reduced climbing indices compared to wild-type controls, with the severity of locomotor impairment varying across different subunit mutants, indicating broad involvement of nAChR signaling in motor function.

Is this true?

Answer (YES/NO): NO